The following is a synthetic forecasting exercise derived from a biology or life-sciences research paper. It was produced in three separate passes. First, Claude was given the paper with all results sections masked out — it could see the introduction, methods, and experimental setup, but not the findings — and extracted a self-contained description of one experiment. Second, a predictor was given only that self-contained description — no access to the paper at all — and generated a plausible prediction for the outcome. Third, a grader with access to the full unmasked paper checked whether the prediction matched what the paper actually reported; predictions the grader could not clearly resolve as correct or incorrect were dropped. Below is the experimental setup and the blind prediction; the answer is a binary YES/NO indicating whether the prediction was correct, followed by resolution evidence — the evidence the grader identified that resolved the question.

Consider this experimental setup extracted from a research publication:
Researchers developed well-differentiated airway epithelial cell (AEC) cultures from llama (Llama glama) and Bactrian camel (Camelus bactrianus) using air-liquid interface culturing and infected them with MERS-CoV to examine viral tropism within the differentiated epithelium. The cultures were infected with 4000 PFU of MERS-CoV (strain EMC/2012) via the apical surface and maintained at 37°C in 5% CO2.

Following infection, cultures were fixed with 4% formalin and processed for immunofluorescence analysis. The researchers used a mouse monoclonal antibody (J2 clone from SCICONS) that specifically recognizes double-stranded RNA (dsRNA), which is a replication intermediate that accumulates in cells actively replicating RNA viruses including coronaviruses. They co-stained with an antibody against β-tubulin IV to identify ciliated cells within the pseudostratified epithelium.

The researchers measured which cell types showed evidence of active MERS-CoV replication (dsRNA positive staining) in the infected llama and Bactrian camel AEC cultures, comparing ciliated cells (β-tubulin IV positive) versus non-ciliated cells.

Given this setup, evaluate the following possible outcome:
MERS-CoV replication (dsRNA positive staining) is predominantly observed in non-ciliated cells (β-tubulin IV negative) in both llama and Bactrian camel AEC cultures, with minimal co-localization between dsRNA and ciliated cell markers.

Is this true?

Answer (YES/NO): NO